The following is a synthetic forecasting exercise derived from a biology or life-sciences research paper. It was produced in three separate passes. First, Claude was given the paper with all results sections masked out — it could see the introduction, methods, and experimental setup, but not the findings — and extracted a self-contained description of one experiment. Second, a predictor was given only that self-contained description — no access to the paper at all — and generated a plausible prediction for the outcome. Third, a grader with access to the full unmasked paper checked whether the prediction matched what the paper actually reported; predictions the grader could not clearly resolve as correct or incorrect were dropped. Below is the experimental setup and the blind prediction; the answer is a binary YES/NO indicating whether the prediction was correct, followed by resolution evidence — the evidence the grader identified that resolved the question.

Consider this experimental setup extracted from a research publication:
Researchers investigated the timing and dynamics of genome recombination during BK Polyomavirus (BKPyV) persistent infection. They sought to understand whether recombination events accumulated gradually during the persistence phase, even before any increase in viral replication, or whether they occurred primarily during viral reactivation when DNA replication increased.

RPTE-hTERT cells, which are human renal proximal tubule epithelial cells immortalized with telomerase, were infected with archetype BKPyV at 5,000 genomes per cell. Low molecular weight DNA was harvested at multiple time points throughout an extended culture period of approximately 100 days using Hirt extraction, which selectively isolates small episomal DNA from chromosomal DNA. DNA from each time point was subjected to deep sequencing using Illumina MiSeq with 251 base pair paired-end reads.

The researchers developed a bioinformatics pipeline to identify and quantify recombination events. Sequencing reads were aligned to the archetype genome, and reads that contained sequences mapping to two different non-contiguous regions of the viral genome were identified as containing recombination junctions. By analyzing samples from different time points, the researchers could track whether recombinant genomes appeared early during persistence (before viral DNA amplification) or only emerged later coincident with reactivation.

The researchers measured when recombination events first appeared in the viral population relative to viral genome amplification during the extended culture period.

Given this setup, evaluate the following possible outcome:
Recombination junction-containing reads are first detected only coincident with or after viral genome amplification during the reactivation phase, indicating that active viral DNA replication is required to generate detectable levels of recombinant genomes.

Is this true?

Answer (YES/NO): NO